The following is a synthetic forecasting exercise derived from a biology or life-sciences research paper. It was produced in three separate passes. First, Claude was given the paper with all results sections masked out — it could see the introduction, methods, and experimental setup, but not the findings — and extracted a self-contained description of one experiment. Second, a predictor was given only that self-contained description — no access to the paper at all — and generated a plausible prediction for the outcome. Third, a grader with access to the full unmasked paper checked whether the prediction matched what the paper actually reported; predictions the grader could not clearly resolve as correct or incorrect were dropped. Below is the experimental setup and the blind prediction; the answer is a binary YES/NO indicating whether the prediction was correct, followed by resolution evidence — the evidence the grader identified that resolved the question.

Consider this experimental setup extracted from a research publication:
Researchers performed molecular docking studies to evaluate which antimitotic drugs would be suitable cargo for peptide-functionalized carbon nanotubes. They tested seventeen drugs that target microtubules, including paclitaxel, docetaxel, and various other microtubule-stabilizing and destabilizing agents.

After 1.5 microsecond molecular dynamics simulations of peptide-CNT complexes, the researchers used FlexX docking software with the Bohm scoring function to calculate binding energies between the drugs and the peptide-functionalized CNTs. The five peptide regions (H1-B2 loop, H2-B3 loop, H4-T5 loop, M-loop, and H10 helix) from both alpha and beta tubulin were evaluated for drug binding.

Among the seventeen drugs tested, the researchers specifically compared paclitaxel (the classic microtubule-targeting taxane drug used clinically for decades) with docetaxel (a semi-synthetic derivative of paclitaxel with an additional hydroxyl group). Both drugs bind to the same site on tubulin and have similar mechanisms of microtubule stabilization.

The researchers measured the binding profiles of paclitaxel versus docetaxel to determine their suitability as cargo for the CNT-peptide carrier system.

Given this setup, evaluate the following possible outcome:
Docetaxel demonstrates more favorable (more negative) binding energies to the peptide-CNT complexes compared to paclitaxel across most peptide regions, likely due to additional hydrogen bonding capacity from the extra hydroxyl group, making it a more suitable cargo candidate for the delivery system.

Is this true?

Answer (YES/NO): NO